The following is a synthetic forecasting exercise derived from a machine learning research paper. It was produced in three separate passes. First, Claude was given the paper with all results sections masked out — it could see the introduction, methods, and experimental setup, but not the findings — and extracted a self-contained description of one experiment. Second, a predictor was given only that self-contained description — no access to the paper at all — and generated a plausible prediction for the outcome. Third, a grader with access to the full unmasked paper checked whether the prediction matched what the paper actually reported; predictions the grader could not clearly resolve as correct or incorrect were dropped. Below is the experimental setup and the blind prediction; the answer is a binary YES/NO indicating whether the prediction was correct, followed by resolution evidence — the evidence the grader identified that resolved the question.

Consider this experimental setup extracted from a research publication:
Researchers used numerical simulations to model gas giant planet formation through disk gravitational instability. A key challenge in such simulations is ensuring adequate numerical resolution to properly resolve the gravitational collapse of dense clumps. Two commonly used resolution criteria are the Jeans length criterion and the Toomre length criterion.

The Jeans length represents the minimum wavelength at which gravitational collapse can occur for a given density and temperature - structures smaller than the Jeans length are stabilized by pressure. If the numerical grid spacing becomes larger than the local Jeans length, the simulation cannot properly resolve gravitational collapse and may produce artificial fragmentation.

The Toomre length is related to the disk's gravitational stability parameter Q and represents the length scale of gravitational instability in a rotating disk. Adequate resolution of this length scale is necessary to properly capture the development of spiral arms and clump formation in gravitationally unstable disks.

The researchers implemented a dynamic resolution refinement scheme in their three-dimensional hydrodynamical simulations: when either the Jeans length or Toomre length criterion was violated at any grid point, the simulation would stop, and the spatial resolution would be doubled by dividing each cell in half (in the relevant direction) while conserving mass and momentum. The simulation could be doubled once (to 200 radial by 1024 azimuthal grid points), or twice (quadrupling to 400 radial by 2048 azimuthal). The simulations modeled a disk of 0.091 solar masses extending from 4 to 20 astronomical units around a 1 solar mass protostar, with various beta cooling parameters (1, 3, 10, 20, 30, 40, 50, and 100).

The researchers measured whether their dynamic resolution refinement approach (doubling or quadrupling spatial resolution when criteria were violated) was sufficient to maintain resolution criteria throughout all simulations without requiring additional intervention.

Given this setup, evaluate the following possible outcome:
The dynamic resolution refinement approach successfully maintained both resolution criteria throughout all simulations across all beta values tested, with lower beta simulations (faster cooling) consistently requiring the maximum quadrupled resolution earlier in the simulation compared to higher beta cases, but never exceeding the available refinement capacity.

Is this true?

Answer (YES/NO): NO